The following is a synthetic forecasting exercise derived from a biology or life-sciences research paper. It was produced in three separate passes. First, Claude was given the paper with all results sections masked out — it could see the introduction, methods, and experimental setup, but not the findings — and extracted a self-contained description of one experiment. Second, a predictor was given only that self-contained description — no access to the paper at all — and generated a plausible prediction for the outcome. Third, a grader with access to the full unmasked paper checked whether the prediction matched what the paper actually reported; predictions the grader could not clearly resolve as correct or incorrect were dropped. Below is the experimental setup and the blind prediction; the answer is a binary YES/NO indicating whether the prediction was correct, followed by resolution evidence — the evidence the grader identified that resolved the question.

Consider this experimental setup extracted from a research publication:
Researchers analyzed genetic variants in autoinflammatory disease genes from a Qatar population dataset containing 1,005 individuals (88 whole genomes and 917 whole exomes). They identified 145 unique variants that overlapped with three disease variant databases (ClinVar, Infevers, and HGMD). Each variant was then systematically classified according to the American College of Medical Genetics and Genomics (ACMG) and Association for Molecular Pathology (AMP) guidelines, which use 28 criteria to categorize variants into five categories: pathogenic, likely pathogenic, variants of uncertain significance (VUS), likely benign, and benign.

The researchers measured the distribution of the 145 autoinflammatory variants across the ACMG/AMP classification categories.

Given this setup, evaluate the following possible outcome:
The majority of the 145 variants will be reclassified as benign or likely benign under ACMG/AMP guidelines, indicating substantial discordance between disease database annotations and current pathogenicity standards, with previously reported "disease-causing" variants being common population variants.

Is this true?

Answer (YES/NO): YES